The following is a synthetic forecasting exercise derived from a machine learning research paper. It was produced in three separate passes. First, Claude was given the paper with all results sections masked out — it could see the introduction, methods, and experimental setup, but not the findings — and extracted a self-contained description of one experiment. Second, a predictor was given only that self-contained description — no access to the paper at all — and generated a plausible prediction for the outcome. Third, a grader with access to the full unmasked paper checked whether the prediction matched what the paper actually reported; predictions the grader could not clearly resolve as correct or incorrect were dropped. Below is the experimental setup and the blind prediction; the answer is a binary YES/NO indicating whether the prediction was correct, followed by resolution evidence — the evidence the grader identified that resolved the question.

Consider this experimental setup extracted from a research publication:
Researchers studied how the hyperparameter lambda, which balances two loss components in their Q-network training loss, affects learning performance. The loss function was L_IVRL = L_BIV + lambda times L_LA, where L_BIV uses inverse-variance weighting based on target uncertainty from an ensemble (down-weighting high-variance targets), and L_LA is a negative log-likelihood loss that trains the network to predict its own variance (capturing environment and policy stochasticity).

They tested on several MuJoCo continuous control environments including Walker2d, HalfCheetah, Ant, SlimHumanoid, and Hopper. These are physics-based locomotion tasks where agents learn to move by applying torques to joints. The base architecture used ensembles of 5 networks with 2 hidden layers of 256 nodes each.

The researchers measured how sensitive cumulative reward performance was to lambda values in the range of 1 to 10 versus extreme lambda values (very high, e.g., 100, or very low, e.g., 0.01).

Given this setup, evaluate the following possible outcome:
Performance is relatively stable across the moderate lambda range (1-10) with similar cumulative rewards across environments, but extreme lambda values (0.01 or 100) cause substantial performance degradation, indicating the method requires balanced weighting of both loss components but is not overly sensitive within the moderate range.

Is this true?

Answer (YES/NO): NO